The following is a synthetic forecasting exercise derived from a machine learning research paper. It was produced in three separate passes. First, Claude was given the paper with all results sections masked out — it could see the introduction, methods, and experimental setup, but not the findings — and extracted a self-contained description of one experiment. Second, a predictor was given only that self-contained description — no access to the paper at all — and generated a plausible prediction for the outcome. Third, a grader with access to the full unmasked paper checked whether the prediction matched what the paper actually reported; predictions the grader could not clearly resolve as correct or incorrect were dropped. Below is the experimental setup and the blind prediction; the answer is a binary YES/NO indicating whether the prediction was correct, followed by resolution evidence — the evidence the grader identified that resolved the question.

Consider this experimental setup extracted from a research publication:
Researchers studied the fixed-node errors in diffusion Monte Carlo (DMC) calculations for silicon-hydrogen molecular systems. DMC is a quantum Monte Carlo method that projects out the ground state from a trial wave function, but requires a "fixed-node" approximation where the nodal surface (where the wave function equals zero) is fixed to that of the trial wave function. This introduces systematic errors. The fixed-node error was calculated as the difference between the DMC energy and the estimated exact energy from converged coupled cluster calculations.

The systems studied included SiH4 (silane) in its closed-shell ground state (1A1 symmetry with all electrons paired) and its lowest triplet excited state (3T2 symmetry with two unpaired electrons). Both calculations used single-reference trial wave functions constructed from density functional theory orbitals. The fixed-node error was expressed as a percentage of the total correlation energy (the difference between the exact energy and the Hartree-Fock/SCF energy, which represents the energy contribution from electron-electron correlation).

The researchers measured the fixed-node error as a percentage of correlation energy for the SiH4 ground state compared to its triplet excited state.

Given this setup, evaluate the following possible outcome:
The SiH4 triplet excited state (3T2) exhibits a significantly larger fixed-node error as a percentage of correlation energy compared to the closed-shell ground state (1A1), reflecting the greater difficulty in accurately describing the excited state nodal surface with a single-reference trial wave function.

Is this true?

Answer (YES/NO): YES